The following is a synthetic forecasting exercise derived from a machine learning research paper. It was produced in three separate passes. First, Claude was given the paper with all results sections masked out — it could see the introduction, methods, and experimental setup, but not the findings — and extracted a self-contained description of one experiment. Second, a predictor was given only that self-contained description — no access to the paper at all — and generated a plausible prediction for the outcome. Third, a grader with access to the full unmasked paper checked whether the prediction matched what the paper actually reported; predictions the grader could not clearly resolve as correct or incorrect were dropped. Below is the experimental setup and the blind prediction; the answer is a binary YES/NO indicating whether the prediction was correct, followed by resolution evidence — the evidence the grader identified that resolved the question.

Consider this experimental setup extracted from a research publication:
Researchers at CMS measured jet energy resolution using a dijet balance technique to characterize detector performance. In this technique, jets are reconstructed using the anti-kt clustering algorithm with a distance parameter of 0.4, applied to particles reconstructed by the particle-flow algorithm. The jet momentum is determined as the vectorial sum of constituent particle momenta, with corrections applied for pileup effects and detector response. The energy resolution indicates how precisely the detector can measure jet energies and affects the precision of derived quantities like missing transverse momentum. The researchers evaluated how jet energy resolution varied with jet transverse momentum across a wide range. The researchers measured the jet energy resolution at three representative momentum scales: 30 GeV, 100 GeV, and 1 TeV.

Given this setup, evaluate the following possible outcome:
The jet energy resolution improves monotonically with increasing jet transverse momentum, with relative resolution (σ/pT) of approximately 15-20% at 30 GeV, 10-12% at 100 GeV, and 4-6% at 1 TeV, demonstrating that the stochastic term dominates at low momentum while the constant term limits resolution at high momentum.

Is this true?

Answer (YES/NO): YES